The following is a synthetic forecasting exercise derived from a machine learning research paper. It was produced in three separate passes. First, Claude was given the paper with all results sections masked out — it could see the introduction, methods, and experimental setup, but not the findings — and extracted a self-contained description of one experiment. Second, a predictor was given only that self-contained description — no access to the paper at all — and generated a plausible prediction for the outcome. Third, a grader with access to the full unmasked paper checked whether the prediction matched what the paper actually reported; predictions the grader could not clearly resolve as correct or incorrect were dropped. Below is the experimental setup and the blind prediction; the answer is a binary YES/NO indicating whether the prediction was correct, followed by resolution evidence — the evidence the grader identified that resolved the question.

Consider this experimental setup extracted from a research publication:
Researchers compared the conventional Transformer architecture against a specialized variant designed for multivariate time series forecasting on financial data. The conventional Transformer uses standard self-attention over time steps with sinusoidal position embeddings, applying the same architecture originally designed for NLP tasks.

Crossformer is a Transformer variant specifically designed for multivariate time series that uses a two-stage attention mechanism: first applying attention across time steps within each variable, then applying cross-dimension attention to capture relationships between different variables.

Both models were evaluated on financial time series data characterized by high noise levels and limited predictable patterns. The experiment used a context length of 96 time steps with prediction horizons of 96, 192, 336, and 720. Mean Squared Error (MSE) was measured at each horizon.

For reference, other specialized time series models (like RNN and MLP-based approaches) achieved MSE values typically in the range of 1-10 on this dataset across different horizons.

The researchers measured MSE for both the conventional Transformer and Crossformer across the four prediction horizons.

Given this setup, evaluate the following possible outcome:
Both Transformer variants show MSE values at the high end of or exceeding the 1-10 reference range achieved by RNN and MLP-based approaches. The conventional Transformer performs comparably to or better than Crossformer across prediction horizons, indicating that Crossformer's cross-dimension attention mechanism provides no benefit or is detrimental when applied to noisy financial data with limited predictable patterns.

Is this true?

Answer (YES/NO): NO